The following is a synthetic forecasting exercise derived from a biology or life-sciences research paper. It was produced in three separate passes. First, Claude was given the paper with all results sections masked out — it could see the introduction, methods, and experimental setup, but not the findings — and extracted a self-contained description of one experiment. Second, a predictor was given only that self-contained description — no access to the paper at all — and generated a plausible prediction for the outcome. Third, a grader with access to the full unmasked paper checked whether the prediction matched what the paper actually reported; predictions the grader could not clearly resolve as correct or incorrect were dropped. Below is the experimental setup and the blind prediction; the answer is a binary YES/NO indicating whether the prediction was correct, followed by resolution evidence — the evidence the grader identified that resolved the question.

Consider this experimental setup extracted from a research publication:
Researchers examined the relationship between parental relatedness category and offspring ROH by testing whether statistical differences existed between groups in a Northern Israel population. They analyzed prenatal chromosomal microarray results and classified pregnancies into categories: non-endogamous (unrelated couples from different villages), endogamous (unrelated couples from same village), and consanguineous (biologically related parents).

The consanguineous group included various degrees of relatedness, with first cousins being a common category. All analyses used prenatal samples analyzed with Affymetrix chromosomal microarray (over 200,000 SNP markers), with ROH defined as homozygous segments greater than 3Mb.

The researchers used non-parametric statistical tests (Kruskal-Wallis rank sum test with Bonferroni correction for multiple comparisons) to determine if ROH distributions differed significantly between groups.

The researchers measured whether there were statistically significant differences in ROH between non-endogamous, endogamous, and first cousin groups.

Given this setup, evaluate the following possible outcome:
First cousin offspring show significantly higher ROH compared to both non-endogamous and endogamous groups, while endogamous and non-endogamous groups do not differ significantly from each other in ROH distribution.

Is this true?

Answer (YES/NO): NO